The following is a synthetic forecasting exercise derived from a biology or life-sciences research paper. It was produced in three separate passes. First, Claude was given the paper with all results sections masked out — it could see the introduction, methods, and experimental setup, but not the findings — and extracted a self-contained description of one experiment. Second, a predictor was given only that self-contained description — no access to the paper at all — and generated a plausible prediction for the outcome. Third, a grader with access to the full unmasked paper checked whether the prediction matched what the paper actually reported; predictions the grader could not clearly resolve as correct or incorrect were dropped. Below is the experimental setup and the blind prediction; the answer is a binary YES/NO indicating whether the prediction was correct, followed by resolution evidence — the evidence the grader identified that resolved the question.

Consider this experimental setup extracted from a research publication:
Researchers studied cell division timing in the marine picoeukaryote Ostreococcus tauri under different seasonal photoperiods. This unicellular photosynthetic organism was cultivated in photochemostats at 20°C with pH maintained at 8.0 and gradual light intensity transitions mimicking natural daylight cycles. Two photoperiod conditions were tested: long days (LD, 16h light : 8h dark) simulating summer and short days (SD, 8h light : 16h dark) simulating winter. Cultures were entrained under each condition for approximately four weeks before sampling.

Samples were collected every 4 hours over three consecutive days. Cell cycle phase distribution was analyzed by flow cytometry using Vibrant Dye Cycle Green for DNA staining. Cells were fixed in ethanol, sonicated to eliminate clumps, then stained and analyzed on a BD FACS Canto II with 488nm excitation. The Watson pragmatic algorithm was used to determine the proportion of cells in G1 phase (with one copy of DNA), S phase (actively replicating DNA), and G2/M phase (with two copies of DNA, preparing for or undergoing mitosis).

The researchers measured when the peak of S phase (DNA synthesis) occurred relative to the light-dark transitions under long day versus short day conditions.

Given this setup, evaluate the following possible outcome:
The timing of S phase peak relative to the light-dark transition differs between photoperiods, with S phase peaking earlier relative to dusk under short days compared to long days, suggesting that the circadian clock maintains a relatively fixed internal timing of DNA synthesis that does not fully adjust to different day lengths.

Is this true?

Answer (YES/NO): NO